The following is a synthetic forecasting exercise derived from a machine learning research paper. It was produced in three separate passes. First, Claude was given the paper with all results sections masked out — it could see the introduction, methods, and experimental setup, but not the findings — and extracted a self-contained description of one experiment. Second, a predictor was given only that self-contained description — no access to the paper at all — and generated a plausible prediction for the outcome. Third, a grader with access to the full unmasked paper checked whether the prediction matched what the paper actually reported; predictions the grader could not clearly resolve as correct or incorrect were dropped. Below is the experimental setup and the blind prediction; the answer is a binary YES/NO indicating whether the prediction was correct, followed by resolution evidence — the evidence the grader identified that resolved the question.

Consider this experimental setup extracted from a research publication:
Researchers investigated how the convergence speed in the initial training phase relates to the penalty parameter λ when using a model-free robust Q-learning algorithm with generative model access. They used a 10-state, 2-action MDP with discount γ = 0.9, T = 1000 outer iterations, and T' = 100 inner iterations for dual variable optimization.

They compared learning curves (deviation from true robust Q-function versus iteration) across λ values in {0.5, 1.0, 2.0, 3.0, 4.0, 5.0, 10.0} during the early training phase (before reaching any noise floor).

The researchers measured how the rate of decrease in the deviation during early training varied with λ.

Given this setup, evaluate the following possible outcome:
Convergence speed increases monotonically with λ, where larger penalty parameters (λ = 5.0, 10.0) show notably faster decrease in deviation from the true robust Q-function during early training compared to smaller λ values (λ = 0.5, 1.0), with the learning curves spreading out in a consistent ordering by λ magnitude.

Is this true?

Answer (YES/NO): NO